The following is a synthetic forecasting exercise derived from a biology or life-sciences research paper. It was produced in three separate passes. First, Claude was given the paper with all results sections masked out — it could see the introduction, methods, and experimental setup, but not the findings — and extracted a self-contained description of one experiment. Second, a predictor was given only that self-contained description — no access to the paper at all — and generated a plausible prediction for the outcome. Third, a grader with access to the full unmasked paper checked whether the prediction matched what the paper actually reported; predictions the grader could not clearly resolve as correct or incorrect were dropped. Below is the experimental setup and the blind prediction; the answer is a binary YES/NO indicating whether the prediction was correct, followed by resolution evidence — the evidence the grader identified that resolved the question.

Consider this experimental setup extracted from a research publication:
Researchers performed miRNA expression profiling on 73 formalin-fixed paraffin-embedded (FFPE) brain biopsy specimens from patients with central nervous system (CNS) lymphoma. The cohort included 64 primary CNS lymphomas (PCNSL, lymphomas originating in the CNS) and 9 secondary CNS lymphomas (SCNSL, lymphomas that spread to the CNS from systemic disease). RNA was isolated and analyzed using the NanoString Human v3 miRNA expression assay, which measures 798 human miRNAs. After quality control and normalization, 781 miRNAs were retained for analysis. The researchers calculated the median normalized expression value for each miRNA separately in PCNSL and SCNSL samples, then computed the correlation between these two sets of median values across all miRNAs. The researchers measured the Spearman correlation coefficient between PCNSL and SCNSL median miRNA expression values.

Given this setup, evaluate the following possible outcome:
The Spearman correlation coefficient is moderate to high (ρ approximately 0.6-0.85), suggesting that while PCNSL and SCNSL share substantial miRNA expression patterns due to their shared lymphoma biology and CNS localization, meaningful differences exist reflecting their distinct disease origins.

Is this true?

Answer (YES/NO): NO